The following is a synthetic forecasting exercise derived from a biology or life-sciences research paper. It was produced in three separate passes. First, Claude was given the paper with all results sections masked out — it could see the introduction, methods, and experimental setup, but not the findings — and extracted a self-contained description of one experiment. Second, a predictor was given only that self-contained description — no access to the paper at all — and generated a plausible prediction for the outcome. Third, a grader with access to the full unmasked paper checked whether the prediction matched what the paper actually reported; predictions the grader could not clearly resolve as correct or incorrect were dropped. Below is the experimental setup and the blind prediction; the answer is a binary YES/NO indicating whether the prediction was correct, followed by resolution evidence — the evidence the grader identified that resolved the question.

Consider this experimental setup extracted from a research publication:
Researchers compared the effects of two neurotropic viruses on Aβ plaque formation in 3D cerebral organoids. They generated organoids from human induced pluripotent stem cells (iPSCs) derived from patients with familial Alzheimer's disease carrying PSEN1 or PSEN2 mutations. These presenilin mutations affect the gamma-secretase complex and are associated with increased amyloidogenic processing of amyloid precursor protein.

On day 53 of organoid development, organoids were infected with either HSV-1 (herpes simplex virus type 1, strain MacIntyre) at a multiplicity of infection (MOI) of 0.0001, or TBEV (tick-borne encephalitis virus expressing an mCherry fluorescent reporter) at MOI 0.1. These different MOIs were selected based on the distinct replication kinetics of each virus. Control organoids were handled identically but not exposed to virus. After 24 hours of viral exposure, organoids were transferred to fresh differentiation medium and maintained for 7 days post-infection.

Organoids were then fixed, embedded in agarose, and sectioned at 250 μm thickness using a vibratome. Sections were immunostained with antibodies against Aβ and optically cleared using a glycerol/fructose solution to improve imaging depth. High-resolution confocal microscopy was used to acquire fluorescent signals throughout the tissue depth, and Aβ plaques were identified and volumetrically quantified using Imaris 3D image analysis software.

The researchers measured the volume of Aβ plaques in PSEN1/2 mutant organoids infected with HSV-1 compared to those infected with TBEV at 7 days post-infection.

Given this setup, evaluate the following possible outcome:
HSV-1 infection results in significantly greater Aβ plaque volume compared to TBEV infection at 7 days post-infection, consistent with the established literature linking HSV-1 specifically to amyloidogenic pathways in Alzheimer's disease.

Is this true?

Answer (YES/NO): NO